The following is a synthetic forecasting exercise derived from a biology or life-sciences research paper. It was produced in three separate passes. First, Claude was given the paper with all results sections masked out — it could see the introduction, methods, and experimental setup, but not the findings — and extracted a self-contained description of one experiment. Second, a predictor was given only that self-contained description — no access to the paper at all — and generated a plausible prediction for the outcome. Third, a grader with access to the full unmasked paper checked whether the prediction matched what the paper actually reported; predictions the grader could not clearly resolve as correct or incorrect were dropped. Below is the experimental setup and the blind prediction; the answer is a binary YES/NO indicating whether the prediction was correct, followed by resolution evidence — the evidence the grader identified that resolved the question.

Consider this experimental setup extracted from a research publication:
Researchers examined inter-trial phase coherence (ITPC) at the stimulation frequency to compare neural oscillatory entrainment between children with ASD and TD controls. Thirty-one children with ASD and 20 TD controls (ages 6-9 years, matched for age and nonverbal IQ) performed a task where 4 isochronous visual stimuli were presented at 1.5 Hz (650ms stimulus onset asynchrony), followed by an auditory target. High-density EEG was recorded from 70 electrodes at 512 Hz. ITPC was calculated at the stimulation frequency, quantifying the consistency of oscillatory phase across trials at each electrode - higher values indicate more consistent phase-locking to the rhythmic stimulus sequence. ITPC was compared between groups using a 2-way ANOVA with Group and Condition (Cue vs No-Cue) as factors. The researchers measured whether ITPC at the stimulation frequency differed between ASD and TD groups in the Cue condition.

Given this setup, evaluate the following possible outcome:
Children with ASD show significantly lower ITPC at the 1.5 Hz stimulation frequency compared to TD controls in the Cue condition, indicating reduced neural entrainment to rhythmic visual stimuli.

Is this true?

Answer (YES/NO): YES